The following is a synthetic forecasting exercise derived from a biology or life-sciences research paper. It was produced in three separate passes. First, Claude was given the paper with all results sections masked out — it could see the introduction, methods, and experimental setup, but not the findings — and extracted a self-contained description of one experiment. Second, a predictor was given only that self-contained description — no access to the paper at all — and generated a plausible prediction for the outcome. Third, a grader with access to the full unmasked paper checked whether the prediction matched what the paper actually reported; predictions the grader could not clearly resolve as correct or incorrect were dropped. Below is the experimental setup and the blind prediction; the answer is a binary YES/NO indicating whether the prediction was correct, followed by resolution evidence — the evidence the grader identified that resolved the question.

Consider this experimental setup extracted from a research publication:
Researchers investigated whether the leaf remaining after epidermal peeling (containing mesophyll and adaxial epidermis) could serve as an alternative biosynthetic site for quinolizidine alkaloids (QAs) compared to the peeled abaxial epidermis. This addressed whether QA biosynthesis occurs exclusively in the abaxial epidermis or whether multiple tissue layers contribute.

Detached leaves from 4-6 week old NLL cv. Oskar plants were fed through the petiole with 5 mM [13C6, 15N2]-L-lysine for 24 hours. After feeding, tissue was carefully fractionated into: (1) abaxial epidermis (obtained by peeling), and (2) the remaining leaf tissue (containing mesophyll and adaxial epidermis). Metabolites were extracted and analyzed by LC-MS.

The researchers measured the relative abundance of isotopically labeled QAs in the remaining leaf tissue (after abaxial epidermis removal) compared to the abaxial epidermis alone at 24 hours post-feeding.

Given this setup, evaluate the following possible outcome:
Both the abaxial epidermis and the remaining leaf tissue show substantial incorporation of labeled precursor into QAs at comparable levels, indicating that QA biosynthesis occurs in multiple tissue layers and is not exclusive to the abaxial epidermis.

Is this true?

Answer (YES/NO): NO